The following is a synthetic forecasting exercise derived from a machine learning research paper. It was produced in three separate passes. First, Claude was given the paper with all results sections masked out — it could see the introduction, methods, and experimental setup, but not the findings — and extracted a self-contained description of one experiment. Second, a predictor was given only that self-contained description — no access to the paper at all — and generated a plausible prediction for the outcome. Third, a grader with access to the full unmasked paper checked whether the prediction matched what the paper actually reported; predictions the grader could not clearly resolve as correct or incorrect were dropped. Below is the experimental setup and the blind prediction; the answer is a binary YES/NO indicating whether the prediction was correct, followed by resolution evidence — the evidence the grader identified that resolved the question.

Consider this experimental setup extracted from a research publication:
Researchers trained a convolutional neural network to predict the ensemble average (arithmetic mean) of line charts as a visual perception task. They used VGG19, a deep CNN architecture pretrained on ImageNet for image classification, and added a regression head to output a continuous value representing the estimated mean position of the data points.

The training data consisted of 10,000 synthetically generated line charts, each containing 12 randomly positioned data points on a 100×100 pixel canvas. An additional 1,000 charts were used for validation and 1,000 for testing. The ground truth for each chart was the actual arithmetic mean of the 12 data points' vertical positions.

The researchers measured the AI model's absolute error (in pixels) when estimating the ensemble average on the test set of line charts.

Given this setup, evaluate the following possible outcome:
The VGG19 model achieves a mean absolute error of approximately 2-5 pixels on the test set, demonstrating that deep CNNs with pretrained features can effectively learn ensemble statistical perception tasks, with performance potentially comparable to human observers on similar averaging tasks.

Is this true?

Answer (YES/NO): NO